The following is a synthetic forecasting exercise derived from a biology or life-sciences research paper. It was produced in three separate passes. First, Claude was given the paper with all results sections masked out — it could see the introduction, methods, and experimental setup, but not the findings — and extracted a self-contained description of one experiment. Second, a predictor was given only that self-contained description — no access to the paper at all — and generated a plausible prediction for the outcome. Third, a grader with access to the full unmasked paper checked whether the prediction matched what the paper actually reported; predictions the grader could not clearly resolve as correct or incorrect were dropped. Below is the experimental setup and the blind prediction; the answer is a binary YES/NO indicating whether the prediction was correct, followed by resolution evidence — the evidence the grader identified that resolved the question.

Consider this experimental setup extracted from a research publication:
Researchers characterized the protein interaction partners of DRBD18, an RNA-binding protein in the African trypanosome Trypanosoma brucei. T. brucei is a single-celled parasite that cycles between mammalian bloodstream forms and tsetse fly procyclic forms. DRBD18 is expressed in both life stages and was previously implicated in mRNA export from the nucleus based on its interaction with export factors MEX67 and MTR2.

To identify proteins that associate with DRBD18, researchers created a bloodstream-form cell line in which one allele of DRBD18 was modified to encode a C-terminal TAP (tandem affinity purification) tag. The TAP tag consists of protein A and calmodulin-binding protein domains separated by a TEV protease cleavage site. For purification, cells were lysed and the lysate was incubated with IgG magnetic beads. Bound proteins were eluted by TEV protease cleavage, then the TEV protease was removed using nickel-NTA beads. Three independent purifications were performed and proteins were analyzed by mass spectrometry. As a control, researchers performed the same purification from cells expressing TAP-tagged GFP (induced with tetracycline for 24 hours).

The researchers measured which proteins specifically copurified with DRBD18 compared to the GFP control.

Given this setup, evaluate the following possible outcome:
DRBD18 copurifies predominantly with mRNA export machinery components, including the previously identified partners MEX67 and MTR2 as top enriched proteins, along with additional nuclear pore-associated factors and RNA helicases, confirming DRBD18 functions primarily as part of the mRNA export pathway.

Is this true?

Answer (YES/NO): NO